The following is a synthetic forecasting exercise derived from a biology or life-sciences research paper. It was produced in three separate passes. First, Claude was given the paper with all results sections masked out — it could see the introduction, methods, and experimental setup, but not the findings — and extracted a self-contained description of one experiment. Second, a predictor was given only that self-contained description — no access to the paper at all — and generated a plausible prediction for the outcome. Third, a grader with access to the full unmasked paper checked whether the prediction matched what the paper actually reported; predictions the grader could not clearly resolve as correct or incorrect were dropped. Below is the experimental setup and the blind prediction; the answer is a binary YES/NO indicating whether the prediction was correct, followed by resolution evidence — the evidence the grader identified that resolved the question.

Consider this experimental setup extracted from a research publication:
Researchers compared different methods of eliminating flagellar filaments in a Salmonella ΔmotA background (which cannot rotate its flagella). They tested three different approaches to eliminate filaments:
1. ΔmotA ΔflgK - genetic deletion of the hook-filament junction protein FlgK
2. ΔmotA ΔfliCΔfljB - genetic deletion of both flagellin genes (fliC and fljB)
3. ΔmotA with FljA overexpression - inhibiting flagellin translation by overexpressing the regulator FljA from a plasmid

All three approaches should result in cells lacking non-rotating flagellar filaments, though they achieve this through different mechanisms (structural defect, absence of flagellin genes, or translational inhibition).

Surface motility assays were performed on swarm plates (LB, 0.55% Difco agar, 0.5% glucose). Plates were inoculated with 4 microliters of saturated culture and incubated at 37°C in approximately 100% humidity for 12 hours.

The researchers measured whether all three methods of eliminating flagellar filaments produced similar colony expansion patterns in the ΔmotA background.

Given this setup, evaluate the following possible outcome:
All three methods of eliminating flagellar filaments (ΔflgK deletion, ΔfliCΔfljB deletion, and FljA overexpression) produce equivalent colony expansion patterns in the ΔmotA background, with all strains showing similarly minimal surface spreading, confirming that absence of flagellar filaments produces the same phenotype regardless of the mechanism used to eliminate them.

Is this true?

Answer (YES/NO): NO